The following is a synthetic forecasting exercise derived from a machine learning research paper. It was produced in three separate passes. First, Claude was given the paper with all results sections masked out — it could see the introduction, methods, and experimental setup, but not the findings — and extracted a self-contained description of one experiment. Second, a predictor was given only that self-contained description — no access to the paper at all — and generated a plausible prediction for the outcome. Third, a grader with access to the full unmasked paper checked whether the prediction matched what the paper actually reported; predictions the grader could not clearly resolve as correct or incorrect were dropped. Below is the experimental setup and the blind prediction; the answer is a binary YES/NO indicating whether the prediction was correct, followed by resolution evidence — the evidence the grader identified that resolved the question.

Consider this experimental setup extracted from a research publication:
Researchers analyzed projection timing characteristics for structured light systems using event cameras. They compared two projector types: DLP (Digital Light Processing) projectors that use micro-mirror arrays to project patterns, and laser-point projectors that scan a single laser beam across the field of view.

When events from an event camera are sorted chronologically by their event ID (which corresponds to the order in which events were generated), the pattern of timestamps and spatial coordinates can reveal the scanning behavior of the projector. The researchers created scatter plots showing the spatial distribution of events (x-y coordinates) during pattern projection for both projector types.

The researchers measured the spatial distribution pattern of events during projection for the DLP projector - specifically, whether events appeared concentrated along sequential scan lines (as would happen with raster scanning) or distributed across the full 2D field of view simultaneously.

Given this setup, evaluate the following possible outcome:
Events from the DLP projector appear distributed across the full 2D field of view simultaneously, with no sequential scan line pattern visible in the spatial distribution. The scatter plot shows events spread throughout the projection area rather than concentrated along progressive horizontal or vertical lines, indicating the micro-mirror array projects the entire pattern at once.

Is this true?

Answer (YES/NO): YES